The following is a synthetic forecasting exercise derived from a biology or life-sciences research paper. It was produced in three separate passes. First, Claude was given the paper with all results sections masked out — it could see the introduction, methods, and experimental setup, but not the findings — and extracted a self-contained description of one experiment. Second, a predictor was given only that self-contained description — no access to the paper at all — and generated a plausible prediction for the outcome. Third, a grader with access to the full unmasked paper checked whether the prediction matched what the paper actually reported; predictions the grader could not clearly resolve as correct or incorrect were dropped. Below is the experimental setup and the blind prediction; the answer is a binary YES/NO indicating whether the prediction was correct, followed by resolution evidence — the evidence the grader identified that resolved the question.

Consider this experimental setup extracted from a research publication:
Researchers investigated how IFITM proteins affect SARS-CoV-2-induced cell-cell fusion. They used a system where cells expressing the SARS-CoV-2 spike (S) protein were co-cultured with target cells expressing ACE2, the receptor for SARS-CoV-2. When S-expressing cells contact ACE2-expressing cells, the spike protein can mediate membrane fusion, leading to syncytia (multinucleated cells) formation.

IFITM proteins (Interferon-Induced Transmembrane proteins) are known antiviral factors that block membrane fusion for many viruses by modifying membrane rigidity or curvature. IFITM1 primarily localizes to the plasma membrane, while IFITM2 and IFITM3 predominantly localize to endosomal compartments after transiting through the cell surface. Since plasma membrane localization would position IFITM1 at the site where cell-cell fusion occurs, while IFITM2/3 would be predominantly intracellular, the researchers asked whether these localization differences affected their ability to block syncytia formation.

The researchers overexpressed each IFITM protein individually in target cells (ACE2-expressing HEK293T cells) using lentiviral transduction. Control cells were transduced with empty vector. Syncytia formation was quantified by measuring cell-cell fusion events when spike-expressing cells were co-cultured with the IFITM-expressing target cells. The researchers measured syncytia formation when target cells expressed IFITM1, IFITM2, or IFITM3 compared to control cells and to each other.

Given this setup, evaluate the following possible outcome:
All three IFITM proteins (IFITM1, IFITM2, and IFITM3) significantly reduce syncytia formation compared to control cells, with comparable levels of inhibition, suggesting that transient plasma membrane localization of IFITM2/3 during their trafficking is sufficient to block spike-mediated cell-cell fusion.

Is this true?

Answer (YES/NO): NO